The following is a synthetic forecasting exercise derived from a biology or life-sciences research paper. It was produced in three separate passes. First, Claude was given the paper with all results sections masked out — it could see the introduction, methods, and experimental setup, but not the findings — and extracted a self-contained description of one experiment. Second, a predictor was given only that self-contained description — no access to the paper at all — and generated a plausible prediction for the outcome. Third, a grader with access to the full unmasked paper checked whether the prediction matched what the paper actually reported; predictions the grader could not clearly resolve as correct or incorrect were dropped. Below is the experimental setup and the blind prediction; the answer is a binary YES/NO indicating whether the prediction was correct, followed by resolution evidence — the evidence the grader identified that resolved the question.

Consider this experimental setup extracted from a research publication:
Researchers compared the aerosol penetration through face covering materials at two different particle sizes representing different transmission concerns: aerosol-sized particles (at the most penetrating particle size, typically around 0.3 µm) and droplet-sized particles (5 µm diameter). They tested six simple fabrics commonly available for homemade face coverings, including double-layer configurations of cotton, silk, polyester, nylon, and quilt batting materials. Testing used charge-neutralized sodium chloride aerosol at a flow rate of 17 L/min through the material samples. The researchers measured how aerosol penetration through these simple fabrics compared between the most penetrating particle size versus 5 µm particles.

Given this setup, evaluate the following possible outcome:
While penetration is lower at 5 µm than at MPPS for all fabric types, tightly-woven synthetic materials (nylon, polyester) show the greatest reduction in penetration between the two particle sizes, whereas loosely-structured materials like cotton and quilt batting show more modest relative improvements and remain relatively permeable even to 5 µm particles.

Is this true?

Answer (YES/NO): NO